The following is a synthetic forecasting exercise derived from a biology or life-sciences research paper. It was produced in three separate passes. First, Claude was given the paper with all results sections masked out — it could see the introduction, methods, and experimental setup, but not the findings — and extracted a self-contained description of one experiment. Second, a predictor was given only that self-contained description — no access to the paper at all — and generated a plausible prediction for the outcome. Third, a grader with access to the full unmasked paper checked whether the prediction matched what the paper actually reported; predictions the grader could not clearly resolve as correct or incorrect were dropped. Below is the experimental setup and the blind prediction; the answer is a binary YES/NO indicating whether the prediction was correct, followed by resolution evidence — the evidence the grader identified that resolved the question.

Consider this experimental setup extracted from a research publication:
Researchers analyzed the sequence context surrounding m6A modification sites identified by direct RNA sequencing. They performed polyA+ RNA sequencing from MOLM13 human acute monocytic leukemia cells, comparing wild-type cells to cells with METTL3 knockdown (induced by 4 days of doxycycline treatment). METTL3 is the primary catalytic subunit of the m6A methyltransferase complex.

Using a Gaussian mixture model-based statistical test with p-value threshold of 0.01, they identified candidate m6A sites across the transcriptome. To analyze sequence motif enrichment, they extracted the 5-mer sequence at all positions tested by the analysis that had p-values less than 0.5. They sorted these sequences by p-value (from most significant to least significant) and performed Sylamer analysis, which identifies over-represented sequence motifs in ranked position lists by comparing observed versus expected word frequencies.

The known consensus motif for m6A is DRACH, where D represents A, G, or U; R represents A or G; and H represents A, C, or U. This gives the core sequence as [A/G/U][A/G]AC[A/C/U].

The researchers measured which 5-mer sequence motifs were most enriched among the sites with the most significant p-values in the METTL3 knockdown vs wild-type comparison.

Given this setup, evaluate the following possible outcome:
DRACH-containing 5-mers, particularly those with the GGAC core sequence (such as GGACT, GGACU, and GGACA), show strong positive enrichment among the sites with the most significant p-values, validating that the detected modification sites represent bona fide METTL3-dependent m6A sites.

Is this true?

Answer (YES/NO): YES